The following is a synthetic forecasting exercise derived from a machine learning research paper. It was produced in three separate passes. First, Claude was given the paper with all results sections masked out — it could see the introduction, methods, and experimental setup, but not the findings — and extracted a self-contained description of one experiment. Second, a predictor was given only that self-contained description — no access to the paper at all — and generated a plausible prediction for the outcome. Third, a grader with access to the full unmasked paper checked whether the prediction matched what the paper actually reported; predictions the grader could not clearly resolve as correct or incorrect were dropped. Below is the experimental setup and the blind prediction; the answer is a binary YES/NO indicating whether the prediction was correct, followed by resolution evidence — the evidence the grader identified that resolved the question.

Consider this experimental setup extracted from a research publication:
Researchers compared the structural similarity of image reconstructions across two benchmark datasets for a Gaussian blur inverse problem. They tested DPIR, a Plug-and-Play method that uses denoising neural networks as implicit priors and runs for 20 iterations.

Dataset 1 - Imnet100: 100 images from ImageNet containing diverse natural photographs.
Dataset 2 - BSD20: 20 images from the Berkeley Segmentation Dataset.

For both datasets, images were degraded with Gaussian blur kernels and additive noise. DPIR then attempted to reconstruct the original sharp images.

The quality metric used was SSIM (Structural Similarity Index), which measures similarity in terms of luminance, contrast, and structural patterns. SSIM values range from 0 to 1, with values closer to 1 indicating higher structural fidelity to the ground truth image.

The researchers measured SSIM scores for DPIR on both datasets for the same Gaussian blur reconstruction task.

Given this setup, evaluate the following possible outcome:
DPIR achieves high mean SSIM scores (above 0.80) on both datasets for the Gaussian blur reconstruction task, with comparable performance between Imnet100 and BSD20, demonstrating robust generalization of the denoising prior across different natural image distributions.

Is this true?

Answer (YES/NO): NO